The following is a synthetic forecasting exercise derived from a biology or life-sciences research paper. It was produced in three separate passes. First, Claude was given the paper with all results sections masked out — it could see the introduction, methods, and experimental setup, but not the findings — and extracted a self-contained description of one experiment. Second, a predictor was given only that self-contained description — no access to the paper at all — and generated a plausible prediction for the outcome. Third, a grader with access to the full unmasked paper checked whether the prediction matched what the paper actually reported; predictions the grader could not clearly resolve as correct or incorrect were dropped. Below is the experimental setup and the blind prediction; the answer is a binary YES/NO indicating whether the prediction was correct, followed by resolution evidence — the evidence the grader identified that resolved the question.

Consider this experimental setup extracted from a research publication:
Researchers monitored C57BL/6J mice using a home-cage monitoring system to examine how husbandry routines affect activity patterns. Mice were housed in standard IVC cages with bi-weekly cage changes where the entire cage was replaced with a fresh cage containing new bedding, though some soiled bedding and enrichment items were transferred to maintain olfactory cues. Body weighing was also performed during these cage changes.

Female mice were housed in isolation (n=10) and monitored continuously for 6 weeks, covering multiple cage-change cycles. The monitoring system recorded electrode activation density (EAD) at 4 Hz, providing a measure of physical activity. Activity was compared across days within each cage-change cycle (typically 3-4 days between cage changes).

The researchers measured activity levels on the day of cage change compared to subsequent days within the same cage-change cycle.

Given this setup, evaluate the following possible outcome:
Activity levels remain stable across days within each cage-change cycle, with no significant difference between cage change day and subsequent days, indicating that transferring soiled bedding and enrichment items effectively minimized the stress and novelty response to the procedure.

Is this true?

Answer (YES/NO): NO